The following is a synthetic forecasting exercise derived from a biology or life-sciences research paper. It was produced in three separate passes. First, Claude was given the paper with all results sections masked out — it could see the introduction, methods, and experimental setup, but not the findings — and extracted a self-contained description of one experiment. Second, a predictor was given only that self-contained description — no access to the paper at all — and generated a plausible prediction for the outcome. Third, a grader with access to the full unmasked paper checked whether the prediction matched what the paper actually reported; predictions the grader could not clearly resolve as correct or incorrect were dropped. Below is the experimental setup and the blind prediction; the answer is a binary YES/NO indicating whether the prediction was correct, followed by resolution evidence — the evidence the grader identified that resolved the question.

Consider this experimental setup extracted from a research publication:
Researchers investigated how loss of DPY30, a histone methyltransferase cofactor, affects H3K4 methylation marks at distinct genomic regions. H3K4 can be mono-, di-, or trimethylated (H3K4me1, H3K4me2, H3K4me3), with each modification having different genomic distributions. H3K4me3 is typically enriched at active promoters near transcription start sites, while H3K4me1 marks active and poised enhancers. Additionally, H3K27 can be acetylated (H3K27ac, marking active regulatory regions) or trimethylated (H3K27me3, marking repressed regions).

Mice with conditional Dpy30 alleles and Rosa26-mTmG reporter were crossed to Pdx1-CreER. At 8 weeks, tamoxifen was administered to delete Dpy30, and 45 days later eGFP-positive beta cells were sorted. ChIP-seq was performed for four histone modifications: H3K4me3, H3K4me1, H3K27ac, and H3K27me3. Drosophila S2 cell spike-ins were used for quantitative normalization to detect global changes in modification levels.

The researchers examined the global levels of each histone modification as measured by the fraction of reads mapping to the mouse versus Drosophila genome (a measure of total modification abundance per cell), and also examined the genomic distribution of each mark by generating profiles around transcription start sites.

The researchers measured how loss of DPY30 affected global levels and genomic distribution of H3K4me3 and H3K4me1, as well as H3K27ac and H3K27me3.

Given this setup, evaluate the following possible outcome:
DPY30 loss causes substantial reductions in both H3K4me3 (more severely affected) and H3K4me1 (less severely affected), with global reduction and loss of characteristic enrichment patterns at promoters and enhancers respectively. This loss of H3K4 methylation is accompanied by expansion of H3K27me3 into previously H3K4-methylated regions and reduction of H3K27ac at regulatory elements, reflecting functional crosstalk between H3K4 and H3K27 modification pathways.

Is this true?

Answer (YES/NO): NO